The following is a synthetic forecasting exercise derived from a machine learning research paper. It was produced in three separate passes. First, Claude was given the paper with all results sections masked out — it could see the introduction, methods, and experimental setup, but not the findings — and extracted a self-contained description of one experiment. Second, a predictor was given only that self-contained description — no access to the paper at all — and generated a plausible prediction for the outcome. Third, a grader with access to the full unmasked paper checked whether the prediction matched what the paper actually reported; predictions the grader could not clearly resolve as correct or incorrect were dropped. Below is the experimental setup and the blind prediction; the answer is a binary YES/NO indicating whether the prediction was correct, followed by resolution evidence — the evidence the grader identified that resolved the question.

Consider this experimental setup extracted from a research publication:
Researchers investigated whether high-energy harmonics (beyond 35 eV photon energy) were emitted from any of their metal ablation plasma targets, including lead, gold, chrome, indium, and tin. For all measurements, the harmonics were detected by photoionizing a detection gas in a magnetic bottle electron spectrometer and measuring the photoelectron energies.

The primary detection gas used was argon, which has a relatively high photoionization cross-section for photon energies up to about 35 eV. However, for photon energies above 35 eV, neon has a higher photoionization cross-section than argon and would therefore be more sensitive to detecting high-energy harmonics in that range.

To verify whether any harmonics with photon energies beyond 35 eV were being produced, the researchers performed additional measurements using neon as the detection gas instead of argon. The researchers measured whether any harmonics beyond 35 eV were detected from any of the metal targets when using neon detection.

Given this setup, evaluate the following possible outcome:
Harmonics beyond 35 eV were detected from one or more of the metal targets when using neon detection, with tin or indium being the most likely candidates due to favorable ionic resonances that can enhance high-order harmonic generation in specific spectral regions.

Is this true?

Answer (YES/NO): NO